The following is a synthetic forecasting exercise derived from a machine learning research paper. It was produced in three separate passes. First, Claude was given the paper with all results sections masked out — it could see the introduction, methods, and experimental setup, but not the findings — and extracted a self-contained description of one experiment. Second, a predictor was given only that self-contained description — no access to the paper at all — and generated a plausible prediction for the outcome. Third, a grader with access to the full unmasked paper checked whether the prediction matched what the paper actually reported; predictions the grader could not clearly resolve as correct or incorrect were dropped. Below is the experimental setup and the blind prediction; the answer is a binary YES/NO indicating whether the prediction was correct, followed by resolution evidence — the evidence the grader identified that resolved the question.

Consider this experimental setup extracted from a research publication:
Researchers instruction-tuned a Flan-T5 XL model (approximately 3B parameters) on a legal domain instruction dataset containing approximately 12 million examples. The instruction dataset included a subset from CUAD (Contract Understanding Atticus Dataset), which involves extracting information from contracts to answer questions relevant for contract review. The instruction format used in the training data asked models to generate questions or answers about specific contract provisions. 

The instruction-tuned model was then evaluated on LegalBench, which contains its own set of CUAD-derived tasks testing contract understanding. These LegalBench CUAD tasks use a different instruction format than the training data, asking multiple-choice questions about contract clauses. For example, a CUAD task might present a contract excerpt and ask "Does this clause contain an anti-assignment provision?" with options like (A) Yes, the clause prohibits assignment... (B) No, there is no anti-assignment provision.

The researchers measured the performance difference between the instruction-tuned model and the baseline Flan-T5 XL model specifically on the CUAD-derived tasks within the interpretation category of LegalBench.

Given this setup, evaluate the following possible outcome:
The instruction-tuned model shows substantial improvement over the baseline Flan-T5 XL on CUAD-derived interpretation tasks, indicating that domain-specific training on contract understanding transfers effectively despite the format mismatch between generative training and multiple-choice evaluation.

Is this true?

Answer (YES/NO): NO